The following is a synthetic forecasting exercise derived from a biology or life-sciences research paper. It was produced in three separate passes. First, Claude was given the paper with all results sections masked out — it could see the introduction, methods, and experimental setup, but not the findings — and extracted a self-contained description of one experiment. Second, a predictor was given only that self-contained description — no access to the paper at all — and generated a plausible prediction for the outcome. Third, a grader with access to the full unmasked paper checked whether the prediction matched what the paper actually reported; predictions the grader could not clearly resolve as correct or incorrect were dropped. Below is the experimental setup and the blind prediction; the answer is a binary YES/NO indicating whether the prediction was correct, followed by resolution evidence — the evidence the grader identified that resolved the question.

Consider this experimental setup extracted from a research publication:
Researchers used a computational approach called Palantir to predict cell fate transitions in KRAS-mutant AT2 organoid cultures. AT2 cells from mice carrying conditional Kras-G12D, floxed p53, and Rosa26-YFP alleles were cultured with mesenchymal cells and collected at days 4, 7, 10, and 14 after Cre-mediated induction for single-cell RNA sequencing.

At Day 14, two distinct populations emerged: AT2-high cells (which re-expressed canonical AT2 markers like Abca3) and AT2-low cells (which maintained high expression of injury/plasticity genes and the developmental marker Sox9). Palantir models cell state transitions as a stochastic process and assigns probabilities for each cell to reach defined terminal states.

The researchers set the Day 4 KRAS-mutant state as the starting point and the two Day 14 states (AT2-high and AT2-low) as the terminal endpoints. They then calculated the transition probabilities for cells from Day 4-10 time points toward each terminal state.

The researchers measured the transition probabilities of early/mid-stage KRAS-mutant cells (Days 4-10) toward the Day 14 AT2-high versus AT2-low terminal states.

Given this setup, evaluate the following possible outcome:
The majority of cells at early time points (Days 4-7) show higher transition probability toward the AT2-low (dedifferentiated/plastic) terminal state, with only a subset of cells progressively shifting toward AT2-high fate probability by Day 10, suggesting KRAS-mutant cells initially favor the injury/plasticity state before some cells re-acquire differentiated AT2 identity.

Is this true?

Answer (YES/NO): NO